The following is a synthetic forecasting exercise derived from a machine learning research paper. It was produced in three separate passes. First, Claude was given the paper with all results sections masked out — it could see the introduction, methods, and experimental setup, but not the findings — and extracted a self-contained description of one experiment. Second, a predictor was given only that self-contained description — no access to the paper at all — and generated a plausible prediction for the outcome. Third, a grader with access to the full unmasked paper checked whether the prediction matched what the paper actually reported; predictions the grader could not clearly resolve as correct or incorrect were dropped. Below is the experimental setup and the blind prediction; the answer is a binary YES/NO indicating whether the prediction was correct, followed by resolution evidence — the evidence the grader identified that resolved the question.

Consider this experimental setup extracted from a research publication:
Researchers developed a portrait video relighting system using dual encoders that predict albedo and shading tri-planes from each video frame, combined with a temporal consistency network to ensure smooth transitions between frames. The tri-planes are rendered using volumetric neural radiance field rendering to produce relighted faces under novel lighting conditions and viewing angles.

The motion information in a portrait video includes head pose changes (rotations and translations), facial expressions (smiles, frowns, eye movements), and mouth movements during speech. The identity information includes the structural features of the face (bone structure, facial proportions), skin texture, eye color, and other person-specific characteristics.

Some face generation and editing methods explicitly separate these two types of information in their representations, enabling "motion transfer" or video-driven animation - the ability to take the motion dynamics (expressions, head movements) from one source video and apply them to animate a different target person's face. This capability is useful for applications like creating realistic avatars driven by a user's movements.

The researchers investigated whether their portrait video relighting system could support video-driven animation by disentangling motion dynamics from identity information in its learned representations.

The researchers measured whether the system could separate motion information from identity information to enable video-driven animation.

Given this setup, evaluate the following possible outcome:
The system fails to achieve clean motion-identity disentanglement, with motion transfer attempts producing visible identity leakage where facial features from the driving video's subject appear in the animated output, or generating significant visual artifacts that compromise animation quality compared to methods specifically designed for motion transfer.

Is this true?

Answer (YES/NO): NO